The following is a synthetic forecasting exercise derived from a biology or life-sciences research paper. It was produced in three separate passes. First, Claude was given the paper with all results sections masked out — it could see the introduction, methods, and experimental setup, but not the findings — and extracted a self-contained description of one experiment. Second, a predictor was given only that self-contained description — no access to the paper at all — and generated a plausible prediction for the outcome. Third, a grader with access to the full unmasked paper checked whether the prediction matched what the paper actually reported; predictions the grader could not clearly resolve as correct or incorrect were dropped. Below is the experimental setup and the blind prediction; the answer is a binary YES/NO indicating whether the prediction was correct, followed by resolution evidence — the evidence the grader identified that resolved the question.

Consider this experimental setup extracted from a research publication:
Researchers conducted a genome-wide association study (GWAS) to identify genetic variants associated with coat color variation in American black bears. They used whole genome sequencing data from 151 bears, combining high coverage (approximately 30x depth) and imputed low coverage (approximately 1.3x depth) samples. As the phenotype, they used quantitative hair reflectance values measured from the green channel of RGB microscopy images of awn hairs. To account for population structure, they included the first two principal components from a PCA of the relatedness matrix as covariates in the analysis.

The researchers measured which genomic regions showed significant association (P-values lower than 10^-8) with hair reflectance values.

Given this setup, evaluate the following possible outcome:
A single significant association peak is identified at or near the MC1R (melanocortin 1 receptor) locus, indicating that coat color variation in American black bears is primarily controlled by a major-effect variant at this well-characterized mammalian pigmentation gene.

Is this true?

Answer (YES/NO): NO